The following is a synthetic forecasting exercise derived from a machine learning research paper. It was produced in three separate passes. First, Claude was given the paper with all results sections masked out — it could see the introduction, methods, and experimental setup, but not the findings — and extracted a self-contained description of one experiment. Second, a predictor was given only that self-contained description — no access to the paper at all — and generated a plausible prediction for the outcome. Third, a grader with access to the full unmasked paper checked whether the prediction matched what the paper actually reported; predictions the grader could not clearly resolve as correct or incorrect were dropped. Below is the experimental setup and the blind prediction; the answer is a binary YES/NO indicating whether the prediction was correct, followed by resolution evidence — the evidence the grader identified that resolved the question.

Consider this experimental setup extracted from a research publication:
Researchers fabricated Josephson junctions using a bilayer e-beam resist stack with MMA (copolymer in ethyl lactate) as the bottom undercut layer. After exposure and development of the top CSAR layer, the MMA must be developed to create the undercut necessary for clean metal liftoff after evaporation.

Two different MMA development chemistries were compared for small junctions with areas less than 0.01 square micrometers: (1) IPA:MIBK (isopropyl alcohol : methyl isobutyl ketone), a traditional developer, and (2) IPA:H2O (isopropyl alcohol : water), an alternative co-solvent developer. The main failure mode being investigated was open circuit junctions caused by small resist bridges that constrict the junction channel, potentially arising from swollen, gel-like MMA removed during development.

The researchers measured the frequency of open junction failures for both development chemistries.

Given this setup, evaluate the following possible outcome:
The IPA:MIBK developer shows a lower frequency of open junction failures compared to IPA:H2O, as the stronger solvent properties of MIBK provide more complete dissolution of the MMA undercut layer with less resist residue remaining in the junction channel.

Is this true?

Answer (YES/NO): NO